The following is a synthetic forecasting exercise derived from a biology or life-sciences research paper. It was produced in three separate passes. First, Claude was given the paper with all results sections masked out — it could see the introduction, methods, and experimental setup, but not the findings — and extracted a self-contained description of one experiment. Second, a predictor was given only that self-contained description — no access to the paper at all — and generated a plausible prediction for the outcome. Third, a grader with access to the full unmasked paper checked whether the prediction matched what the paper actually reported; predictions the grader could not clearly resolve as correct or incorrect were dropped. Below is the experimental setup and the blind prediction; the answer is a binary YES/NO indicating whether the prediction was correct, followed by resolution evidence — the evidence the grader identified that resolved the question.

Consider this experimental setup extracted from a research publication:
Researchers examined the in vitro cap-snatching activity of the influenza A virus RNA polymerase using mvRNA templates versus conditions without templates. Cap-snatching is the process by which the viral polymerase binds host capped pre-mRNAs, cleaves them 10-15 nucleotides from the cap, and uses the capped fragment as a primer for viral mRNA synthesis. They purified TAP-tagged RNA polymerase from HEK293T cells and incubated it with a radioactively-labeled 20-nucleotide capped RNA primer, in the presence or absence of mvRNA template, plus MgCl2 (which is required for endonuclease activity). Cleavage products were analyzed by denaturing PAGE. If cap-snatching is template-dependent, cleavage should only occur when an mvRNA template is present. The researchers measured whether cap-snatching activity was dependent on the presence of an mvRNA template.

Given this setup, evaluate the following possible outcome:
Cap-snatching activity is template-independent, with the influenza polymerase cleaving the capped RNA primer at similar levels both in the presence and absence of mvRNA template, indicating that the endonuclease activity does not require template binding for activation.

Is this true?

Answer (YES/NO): NO